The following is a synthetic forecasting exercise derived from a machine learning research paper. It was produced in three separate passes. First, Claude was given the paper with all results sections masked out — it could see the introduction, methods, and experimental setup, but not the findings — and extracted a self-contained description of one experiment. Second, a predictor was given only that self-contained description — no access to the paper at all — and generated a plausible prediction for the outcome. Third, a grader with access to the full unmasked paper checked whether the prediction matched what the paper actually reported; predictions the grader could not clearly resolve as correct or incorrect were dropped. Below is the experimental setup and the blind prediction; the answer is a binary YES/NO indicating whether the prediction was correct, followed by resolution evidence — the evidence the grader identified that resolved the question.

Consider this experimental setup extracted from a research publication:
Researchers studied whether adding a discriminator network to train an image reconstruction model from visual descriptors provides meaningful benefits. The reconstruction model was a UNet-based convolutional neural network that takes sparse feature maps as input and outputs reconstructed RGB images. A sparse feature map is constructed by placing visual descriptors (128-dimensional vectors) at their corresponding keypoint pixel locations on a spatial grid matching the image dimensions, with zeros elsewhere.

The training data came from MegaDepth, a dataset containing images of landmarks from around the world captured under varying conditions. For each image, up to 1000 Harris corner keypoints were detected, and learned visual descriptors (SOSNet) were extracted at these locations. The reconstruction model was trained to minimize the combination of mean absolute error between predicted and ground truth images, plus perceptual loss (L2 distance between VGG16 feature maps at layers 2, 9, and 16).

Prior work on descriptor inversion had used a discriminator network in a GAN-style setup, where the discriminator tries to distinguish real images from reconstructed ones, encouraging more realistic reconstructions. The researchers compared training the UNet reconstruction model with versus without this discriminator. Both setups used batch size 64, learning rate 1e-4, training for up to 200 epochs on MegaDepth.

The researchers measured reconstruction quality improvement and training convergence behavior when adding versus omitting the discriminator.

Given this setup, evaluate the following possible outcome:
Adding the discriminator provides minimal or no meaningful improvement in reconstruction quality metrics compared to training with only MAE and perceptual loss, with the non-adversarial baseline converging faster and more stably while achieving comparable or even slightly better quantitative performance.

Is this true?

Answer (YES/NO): YES